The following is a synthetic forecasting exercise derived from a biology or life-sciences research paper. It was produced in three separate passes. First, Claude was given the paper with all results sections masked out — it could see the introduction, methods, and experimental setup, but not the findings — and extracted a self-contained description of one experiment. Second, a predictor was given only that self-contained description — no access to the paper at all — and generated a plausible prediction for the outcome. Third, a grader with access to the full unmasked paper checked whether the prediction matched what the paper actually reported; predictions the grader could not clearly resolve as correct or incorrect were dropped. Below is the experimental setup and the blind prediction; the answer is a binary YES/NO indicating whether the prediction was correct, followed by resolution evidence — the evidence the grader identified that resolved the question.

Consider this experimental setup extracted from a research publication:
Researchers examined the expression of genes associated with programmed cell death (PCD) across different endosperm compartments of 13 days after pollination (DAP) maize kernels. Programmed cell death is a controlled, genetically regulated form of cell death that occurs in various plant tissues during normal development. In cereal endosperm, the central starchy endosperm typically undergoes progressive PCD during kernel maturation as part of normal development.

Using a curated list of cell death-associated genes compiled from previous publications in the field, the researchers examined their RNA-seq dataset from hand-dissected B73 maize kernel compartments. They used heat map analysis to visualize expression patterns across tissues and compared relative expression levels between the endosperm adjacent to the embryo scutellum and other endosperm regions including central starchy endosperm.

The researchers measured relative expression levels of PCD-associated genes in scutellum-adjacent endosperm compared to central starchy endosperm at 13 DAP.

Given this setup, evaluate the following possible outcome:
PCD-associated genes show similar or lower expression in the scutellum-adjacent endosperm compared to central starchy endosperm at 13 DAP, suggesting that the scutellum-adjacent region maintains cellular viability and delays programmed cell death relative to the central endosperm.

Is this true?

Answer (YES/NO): NO